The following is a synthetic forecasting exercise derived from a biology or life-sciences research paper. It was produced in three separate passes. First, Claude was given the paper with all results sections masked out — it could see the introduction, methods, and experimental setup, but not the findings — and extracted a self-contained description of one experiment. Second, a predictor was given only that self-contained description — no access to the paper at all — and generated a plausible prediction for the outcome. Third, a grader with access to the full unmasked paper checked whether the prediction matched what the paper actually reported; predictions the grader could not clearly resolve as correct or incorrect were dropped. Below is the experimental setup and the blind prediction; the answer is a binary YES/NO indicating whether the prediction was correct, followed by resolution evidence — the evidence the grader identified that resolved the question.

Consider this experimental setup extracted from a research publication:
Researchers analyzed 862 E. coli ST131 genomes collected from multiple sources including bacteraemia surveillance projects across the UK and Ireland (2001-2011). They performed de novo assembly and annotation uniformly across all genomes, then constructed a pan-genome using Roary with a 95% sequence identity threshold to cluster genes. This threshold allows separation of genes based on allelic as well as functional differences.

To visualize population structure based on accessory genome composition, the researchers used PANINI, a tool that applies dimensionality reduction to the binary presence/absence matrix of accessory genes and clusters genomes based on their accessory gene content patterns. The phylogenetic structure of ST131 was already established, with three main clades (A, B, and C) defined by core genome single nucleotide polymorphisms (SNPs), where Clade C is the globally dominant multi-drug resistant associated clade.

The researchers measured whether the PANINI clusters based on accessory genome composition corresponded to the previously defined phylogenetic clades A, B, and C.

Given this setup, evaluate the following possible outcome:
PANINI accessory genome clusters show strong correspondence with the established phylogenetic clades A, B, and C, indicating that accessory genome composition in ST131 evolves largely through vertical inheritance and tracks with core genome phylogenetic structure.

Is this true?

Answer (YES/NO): NO